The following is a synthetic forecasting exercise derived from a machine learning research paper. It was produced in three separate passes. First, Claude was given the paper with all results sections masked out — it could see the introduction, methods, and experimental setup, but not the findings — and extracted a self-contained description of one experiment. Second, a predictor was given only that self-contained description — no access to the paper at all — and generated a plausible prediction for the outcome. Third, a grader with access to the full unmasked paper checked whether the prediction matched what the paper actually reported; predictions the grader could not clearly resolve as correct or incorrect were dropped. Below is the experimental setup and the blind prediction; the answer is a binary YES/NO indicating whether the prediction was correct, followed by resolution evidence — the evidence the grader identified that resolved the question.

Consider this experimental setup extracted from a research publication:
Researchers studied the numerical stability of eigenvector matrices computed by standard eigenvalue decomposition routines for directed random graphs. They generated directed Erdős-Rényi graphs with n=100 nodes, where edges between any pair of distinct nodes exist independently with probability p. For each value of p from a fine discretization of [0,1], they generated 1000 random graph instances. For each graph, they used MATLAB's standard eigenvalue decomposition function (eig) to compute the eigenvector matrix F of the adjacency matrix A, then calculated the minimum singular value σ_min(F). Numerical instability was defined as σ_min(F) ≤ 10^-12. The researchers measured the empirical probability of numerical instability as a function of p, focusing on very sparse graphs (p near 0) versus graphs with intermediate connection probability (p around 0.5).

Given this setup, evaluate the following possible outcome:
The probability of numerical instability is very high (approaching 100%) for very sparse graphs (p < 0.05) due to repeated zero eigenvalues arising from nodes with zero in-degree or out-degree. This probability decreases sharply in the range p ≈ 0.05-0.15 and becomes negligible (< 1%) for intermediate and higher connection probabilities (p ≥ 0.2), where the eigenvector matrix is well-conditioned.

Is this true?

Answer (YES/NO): NO